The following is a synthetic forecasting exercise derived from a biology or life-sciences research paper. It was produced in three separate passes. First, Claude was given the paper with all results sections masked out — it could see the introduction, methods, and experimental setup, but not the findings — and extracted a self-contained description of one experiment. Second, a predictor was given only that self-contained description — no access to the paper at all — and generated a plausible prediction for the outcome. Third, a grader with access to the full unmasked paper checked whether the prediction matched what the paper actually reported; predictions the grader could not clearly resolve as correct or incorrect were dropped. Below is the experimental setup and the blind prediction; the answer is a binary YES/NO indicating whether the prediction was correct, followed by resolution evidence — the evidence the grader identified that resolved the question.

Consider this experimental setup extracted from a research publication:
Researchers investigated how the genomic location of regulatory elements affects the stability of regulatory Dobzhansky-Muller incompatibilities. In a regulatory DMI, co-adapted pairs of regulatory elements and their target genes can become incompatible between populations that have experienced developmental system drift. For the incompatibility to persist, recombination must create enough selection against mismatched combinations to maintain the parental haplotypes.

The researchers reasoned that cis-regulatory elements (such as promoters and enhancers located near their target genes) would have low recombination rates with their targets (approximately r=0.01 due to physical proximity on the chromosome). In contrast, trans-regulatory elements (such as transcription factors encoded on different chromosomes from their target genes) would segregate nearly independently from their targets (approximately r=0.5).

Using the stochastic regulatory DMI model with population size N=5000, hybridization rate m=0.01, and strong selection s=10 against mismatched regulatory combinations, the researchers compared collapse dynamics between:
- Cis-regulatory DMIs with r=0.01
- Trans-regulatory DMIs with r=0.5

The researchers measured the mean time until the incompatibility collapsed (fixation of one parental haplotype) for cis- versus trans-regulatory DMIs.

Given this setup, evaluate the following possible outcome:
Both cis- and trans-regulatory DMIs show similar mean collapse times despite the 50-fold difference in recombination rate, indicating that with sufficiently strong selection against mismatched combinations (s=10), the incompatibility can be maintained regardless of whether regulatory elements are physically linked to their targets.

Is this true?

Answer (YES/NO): NO